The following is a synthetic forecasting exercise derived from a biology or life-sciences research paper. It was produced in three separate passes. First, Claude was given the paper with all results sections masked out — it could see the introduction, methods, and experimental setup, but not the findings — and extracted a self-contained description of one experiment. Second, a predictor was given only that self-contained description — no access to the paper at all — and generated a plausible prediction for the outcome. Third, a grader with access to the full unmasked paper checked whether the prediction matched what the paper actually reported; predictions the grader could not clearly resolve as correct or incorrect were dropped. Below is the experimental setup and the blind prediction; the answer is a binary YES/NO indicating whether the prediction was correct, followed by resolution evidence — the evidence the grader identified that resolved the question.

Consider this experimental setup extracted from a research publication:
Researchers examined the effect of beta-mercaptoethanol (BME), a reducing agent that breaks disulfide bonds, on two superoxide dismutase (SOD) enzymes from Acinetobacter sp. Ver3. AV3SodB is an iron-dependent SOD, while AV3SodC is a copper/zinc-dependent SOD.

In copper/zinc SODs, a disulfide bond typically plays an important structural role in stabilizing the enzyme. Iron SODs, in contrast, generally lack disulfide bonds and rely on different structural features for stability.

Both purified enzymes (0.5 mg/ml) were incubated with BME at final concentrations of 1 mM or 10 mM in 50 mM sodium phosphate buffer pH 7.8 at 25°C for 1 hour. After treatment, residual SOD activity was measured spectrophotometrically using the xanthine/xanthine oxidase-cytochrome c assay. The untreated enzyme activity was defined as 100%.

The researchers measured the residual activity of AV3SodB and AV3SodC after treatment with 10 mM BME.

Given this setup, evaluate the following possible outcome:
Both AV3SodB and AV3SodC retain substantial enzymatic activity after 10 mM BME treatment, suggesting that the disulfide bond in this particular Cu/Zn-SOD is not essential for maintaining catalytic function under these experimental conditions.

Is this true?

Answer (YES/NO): YES